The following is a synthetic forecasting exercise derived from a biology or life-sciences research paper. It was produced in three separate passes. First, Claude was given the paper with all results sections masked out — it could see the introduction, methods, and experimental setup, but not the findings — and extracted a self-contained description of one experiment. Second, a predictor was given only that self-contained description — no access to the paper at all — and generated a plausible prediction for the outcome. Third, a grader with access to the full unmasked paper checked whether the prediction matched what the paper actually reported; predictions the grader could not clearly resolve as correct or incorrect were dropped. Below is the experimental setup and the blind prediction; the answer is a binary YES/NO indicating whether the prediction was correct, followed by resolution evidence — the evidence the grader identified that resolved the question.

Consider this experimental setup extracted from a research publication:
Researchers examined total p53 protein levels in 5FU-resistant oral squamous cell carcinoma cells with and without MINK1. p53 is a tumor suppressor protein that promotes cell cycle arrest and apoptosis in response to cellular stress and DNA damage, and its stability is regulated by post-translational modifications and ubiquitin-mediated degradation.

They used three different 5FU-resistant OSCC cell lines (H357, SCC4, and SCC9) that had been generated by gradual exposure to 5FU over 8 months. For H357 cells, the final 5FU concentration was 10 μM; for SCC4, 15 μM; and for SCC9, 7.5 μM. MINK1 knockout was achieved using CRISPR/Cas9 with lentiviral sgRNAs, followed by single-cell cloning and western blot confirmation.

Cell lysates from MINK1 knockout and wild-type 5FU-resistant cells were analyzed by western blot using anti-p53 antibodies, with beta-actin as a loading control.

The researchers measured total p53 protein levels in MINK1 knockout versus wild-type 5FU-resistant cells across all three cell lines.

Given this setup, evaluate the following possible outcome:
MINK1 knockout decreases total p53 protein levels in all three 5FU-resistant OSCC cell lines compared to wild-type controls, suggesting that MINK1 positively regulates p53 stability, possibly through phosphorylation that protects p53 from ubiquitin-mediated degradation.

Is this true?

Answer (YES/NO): NO